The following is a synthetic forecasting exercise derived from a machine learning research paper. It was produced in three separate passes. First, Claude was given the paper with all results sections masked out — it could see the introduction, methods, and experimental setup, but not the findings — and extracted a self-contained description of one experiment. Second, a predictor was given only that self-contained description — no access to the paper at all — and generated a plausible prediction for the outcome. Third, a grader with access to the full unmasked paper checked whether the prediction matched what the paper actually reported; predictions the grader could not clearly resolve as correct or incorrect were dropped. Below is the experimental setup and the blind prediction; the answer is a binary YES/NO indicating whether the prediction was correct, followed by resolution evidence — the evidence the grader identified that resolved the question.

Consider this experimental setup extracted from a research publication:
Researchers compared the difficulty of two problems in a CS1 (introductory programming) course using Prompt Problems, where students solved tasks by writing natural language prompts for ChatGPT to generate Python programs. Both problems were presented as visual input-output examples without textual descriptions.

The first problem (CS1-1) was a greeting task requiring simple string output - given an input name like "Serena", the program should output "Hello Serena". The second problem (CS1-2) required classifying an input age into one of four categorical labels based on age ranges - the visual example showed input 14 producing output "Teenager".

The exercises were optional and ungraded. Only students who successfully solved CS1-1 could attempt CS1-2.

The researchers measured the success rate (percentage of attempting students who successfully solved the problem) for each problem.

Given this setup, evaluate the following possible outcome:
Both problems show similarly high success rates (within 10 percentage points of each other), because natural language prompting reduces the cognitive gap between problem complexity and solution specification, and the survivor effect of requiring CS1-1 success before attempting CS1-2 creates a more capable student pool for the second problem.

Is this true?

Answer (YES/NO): YES